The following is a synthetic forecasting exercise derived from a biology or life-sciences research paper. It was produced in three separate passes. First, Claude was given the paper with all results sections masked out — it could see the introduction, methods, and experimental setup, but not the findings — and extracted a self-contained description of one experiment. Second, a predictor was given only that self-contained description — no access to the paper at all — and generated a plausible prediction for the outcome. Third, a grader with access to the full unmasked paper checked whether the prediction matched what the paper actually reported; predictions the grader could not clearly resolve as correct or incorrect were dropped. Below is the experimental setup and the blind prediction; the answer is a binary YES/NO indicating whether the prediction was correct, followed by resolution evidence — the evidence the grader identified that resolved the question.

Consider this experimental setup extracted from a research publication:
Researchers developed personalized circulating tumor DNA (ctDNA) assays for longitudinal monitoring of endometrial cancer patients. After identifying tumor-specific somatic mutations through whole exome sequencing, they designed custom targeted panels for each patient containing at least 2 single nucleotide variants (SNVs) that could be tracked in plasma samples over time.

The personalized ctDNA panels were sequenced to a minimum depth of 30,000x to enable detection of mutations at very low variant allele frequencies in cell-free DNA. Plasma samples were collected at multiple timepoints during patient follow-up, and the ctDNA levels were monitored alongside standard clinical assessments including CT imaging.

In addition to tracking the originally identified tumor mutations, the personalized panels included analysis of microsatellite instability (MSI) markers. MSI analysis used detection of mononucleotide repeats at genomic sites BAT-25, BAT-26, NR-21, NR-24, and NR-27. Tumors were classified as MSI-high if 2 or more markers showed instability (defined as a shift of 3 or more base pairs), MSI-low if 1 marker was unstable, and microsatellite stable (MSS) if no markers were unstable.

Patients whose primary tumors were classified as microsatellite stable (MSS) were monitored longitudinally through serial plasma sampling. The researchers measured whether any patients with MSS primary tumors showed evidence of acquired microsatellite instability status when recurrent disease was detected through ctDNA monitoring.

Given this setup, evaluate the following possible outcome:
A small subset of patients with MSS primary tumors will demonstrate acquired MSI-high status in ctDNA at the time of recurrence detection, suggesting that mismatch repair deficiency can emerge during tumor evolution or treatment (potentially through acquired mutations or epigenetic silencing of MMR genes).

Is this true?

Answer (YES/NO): YES